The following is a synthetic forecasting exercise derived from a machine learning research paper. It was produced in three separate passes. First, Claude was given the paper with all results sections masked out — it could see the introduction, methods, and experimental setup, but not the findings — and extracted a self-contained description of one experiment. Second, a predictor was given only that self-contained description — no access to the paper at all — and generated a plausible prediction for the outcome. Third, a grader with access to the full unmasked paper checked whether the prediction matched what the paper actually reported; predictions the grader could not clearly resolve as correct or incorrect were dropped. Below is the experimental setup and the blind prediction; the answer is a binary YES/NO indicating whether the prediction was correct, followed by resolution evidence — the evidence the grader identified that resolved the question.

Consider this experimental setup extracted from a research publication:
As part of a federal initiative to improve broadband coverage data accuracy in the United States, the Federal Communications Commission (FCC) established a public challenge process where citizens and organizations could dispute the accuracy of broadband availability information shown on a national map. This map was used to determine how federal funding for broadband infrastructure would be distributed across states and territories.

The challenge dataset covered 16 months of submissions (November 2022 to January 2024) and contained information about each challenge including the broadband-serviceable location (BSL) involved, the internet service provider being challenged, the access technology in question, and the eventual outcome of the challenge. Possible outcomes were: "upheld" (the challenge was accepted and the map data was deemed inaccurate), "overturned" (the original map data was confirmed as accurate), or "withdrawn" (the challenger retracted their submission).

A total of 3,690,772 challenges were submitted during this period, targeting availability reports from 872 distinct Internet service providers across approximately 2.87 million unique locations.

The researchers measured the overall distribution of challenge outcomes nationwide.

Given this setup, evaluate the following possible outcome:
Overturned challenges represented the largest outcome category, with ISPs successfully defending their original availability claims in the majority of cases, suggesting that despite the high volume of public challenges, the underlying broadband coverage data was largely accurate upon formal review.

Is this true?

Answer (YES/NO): NO